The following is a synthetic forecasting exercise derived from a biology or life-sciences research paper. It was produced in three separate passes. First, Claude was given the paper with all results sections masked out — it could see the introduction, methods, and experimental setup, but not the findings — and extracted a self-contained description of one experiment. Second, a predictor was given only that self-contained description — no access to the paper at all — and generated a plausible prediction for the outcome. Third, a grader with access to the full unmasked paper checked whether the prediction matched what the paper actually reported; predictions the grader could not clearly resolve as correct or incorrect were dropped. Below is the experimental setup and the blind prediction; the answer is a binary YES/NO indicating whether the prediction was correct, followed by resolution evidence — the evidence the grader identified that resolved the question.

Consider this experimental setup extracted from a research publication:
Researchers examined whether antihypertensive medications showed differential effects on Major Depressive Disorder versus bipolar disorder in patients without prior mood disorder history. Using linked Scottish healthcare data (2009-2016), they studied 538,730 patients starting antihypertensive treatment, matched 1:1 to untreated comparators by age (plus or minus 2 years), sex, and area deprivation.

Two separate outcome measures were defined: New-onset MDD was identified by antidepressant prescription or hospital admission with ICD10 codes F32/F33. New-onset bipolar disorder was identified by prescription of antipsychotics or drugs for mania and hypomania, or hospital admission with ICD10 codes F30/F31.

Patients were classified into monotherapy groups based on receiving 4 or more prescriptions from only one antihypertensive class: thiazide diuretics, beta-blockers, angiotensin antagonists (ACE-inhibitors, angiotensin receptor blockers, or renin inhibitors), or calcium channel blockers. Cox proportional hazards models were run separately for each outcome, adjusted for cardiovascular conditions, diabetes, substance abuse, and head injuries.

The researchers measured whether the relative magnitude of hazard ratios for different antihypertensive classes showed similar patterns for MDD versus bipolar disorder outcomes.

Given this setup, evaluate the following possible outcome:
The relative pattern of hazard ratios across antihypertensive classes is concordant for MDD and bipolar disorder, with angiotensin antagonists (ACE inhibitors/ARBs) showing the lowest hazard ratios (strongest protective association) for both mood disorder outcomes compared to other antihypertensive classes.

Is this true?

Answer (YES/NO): NO